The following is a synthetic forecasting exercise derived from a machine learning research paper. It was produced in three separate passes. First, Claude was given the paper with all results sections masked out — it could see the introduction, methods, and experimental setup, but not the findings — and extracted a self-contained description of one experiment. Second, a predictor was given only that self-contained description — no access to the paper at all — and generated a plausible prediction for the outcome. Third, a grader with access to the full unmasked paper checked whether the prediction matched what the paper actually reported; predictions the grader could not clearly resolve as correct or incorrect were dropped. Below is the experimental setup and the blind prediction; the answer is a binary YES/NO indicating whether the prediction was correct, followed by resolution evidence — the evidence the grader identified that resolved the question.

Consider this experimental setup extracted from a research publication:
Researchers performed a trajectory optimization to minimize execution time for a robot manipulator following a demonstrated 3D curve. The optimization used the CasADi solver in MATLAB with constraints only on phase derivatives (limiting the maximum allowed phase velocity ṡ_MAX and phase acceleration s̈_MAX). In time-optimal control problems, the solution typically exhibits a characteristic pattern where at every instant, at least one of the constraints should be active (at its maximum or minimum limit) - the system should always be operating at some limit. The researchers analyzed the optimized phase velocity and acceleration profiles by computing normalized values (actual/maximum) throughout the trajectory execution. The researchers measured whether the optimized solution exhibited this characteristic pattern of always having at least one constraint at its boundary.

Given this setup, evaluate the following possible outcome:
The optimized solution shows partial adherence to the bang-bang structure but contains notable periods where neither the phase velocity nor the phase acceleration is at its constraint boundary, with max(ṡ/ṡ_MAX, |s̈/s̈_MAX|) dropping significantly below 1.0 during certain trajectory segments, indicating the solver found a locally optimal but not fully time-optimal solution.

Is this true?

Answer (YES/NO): NO